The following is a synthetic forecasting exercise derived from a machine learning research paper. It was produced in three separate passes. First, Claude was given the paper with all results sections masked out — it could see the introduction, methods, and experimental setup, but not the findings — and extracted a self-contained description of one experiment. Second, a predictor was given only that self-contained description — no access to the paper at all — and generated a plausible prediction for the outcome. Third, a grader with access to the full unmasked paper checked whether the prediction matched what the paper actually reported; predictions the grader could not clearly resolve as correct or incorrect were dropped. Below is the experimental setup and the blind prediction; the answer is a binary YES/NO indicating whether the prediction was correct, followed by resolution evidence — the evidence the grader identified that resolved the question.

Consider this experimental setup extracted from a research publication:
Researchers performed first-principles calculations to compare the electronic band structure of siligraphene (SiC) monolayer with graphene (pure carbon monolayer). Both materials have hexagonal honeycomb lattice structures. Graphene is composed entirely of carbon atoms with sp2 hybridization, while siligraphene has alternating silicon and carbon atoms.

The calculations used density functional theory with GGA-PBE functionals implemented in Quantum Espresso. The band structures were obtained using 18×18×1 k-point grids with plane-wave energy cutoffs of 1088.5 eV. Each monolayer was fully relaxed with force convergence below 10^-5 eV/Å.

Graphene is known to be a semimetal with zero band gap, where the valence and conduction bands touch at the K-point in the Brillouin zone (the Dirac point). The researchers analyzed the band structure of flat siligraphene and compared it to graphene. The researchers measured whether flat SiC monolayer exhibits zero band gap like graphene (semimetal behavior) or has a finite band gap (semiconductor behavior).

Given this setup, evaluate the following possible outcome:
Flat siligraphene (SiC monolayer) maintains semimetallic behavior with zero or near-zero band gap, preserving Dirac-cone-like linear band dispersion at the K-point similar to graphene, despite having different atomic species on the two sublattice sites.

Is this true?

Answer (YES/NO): NO